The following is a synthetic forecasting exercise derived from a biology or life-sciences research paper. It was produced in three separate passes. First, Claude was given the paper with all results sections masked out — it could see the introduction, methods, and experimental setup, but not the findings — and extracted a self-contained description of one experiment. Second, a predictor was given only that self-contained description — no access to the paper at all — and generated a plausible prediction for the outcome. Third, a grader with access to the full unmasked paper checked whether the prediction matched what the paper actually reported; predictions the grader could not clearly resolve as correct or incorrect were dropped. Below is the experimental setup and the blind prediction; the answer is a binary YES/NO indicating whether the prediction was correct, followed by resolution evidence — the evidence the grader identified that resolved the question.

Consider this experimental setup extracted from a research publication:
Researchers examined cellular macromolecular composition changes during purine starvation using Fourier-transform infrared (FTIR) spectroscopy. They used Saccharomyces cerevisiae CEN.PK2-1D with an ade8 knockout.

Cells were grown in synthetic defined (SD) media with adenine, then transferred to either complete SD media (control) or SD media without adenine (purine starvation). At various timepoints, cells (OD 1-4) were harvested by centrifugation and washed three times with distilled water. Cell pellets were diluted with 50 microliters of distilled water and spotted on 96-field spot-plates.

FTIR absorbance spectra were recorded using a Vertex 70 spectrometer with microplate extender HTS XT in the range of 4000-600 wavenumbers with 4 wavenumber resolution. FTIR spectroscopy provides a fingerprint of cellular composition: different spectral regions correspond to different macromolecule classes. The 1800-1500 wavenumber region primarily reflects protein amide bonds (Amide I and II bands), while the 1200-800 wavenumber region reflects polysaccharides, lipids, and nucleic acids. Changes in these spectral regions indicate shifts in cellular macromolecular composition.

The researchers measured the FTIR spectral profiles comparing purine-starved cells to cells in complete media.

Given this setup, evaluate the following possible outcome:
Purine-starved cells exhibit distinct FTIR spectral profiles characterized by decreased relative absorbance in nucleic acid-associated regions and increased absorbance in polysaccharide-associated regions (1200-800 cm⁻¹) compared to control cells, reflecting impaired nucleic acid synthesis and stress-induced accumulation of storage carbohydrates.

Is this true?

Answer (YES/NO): YES